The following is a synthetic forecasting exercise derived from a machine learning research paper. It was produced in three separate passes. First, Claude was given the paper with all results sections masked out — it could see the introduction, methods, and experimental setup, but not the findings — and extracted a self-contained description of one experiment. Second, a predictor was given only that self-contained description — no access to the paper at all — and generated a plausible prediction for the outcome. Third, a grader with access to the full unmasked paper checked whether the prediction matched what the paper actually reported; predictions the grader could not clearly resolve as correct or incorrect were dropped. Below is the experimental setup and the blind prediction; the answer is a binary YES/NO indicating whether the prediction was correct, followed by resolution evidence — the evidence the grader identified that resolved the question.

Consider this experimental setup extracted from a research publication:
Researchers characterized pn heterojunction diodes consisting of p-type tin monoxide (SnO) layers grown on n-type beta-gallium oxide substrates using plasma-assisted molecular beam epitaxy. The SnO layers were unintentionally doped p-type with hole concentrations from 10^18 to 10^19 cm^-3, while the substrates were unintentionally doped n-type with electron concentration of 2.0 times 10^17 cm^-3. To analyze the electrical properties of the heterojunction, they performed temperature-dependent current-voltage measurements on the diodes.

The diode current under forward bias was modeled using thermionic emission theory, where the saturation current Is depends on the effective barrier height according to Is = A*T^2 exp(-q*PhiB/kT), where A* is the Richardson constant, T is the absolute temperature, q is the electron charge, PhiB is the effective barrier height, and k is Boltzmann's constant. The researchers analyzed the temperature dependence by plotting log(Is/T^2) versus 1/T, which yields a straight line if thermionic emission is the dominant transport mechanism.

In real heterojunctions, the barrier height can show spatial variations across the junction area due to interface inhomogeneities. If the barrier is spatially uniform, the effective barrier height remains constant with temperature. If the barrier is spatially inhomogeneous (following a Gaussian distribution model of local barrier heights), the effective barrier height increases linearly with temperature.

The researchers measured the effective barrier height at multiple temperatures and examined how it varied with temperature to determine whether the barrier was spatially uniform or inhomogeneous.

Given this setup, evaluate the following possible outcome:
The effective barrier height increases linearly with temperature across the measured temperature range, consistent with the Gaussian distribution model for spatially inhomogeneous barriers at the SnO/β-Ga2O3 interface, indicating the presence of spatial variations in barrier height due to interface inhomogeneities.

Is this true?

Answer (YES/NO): NO